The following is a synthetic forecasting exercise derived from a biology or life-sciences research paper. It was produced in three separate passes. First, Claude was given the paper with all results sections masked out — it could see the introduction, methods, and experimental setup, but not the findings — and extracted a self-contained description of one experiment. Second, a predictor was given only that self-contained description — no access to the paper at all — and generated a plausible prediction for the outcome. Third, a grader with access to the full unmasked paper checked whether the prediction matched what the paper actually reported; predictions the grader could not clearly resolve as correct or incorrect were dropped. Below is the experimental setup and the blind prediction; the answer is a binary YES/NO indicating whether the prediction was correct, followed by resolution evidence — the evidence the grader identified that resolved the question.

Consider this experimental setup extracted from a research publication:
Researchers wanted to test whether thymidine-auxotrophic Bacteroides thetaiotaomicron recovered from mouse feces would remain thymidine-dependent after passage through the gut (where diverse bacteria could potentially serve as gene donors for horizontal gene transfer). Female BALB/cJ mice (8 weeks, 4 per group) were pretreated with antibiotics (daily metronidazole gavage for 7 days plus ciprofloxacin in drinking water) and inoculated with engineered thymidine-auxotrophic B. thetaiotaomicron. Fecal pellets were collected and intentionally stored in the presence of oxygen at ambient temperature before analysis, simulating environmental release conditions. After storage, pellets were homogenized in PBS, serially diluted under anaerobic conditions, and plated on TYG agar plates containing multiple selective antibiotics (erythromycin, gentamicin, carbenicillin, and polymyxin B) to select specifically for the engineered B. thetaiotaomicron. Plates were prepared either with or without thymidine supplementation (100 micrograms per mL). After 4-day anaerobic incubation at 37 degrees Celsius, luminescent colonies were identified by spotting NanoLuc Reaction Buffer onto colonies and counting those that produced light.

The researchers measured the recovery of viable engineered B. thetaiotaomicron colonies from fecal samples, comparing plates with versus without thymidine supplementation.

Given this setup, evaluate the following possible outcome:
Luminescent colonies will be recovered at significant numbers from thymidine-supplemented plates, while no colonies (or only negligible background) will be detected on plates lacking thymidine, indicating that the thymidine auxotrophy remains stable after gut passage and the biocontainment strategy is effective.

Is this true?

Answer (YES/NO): YES